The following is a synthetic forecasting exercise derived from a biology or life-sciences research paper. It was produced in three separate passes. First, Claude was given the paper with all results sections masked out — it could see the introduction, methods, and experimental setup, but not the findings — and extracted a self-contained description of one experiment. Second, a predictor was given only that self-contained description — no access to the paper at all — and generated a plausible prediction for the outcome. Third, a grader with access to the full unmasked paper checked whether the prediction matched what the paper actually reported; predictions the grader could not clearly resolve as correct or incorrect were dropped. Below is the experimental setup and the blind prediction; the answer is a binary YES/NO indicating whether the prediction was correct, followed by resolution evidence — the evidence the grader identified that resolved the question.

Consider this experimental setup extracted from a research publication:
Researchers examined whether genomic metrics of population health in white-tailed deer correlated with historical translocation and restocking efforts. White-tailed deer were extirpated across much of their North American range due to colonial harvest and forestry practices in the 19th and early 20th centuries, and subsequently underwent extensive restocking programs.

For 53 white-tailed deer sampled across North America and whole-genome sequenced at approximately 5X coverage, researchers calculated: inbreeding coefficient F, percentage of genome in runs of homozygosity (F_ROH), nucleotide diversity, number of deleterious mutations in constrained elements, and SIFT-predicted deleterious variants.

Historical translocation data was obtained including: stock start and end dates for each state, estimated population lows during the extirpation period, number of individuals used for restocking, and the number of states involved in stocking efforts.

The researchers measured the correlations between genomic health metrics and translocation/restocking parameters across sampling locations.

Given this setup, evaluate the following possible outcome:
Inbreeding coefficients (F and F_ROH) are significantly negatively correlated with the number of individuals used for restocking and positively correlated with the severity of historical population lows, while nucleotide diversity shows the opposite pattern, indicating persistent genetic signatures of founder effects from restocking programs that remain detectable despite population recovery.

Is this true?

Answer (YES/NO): NO